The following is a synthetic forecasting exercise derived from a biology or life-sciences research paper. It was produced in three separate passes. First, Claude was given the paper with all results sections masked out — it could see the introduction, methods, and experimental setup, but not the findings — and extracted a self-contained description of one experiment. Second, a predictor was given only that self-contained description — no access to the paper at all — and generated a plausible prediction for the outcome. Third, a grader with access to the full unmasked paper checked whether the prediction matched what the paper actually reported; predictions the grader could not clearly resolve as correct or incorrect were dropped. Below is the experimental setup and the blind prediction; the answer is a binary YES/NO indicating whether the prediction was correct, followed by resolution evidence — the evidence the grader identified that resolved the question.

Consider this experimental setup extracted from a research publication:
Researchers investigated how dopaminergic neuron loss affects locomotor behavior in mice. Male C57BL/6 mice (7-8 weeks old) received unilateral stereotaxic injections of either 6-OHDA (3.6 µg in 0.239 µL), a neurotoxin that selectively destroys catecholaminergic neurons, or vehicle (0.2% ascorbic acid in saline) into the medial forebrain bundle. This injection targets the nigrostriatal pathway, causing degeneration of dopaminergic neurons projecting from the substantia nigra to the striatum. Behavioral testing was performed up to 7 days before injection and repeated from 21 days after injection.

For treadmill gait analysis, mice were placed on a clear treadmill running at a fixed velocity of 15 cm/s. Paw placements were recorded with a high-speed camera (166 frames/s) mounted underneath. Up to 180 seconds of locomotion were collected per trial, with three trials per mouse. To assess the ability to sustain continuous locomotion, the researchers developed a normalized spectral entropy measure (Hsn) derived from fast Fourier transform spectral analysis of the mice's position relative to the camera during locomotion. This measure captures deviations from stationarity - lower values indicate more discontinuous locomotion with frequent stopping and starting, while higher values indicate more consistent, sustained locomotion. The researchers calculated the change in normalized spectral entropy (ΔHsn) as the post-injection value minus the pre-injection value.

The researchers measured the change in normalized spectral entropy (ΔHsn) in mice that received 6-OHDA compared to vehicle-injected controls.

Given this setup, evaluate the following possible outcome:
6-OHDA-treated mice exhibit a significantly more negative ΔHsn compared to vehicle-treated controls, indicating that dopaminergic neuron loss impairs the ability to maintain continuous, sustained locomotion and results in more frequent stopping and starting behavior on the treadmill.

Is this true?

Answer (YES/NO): YES